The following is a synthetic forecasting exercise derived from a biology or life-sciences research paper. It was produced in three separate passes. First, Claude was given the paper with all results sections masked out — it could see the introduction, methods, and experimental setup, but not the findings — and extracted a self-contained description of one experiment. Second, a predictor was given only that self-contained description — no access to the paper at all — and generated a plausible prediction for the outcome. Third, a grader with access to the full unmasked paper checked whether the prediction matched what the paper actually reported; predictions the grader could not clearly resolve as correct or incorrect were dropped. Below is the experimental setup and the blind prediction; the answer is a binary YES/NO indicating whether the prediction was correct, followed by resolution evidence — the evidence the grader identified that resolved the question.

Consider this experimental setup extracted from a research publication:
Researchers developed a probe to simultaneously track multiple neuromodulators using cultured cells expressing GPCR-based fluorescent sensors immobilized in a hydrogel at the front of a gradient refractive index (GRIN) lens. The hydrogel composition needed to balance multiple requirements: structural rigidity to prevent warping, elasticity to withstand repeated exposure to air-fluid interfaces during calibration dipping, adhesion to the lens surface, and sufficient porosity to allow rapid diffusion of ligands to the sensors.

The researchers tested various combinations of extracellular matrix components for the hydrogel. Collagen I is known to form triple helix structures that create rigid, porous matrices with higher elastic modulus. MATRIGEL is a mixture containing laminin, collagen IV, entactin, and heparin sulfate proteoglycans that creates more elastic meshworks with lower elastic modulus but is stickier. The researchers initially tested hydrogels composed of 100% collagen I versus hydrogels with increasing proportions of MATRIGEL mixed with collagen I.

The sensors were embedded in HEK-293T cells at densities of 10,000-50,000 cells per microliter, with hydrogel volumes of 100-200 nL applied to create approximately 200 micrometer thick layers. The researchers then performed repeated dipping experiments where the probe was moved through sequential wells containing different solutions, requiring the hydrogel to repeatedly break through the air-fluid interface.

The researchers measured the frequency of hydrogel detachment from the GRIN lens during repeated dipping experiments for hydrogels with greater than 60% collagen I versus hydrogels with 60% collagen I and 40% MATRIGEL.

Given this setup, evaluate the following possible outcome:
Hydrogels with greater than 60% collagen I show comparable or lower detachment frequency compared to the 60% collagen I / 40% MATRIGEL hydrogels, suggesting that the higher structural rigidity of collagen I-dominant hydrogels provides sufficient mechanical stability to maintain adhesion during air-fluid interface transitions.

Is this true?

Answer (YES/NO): NO